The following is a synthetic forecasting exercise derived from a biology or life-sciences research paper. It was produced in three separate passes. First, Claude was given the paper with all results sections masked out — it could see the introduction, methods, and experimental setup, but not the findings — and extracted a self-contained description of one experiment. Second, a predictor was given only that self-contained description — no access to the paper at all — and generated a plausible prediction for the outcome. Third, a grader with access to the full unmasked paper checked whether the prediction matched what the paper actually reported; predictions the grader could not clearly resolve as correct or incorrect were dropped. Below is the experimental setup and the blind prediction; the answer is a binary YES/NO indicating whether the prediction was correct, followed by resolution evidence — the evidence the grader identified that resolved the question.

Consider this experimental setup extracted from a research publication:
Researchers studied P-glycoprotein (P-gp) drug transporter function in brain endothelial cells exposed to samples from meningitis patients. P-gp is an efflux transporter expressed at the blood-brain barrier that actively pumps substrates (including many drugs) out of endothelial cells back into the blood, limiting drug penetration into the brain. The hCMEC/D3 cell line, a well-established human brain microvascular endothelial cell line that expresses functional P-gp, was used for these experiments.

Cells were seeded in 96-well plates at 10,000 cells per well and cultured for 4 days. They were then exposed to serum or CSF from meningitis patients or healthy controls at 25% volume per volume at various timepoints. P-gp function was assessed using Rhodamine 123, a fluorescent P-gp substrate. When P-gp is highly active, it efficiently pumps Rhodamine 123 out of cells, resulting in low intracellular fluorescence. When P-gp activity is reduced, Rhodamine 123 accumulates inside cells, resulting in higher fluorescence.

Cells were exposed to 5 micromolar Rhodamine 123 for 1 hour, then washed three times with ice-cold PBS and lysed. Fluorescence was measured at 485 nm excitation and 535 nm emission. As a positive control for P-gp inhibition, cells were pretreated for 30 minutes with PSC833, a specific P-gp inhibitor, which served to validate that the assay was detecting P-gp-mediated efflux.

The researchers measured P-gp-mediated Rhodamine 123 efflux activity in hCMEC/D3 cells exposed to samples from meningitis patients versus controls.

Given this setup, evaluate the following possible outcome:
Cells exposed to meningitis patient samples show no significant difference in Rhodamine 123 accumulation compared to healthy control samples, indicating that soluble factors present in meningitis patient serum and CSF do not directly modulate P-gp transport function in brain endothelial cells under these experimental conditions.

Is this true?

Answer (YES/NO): NO